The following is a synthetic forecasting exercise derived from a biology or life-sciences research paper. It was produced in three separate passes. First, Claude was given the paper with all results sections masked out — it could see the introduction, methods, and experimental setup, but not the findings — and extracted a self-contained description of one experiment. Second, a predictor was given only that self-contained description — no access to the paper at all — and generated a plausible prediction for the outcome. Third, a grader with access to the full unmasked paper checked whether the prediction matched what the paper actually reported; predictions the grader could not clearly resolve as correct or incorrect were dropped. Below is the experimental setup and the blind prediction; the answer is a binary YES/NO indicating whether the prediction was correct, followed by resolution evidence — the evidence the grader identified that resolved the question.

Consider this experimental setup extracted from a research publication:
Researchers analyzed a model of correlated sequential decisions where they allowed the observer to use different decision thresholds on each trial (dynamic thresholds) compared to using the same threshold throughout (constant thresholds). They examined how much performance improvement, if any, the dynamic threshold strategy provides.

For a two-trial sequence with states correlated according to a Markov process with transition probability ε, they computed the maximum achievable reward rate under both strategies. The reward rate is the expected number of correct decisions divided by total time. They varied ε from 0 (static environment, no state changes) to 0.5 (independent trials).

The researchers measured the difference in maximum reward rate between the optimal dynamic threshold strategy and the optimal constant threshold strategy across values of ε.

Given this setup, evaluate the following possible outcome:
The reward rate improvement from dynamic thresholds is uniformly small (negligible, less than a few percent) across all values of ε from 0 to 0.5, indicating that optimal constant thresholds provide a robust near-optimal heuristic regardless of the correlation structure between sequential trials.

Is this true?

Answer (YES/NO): NO